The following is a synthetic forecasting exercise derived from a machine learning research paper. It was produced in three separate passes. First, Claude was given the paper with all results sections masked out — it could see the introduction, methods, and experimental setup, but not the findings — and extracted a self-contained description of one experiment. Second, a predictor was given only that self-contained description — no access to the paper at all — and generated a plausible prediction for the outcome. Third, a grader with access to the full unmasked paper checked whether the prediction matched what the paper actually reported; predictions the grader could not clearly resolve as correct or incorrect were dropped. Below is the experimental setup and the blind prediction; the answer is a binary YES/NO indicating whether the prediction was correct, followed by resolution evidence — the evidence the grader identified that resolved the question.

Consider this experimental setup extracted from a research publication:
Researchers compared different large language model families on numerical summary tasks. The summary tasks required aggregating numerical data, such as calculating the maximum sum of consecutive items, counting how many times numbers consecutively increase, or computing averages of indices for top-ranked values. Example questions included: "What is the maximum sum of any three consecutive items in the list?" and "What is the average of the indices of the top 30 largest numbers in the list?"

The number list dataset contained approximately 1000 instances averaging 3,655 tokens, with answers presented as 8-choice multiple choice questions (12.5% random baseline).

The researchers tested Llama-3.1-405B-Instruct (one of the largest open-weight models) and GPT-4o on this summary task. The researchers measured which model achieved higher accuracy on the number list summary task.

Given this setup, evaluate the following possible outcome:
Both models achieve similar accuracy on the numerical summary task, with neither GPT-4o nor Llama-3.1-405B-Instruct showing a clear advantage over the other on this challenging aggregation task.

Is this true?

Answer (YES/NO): NO